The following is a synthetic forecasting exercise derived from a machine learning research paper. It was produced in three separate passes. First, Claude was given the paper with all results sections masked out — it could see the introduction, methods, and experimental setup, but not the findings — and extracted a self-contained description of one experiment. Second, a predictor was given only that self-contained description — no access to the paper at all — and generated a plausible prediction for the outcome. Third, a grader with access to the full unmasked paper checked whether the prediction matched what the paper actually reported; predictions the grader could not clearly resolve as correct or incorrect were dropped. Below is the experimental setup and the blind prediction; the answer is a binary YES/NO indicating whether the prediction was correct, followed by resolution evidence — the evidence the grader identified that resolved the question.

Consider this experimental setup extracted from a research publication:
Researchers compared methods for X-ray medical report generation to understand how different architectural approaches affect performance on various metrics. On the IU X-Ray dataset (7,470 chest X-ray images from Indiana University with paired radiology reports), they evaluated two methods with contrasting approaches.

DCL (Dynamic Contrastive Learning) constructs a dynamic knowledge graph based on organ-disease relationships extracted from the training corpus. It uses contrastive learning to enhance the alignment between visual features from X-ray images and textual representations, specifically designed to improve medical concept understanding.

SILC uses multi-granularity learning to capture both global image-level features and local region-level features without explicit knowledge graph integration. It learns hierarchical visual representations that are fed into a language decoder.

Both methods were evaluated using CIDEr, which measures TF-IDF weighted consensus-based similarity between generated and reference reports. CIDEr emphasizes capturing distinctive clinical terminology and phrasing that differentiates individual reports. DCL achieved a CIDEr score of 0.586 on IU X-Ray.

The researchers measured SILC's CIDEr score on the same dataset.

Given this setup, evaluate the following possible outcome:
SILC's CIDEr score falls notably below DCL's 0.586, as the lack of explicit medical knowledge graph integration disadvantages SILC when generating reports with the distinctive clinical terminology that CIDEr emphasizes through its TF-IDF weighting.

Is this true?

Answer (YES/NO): YES